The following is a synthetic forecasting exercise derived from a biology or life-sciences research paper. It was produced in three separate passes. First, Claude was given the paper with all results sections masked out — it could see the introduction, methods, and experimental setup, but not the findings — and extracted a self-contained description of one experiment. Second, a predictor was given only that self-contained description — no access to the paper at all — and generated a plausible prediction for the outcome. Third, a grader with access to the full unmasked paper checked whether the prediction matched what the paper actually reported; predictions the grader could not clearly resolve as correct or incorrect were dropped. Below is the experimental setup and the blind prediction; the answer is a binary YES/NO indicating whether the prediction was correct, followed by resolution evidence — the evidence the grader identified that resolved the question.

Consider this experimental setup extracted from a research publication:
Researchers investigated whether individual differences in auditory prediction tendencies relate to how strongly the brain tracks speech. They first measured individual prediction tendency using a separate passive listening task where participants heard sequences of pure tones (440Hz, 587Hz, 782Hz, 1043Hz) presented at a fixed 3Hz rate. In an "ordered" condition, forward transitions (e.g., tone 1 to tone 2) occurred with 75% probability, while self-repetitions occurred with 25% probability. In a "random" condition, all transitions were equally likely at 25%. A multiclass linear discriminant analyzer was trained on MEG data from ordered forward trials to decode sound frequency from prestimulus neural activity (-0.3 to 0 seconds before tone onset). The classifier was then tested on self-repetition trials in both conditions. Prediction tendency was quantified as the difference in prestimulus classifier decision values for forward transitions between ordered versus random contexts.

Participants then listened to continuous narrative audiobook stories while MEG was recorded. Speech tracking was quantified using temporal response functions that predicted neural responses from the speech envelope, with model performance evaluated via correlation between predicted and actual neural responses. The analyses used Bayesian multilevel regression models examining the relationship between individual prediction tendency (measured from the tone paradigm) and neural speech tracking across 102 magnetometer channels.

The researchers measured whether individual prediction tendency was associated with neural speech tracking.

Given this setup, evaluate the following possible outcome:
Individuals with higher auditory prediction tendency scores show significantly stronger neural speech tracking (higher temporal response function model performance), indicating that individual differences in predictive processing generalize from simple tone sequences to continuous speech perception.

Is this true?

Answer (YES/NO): YES